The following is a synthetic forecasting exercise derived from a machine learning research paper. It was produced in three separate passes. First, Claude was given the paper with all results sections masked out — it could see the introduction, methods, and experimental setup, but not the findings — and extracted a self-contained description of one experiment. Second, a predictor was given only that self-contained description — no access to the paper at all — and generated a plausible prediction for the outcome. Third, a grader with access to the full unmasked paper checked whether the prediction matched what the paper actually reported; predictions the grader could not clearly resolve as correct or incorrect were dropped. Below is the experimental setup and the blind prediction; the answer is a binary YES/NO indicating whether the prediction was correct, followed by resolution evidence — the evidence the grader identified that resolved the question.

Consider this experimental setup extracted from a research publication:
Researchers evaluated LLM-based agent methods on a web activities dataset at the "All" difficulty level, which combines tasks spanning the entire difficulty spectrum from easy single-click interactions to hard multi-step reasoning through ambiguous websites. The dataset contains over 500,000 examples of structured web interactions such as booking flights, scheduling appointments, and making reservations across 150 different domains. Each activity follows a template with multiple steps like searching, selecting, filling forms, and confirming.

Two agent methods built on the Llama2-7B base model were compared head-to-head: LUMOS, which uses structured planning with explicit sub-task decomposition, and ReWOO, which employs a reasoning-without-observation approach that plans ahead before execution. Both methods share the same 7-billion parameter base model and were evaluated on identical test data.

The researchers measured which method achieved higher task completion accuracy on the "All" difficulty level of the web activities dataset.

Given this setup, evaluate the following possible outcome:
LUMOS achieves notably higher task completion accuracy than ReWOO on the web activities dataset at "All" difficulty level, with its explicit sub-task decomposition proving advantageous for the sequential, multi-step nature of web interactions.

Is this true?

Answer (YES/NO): NO